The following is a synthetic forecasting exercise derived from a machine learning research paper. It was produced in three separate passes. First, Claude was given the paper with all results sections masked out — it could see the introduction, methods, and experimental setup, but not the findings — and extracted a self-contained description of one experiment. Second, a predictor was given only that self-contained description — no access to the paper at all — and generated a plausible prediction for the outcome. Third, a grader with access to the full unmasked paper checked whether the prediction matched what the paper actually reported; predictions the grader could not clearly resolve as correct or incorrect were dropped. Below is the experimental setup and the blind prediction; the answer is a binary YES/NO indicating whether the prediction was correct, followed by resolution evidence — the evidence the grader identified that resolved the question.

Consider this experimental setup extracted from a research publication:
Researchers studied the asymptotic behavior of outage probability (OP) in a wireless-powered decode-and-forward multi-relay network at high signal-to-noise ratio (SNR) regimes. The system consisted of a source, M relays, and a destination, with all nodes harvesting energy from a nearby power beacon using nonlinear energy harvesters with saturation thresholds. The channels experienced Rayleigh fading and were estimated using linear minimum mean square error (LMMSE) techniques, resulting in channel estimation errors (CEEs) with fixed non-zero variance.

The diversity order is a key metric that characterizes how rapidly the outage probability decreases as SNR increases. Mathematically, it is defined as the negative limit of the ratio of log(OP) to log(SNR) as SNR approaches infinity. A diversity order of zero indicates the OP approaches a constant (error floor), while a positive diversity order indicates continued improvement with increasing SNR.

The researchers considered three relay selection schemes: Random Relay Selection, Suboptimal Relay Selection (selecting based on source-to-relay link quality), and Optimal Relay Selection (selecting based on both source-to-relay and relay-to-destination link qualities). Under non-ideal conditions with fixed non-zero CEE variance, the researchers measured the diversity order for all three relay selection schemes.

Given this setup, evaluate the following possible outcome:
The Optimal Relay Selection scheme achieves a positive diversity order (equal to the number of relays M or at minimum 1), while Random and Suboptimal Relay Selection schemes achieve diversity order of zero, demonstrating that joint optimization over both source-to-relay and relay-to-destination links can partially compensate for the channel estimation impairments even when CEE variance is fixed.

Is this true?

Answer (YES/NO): NO